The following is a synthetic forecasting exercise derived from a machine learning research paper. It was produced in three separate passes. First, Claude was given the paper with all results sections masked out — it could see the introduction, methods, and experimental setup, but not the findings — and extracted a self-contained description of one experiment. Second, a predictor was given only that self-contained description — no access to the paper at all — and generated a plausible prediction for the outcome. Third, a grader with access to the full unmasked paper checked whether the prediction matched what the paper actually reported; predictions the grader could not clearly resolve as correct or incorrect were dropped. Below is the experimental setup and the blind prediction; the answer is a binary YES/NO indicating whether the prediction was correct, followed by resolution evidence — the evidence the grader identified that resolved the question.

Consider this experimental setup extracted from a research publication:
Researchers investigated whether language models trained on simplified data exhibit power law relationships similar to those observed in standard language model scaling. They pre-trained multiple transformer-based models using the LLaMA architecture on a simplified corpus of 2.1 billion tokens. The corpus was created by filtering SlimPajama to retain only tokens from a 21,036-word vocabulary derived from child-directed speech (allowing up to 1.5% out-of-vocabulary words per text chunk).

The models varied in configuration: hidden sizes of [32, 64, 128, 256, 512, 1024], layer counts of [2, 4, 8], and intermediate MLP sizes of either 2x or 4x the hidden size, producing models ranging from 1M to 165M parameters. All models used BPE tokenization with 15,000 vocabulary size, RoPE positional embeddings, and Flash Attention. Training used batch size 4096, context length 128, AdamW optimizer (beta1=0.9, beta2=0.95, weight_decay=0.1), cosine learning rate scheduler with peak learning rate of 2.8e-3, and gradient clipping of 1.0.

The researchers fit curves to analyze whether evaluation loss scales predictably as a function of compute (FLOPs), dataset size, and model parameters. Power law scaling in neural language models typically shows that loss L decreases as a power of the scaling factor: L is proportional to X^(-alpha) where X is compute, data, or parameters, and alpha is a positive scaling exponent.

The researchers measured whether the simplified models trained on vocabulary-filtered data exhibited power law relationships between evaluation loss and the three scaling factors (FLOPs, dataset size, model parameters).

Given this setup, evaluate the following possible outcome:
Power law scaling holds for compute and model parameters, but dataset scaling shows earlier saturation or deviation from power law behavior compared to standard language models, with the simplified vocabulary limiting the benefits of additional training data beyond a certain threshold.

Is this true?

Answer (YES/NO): NO